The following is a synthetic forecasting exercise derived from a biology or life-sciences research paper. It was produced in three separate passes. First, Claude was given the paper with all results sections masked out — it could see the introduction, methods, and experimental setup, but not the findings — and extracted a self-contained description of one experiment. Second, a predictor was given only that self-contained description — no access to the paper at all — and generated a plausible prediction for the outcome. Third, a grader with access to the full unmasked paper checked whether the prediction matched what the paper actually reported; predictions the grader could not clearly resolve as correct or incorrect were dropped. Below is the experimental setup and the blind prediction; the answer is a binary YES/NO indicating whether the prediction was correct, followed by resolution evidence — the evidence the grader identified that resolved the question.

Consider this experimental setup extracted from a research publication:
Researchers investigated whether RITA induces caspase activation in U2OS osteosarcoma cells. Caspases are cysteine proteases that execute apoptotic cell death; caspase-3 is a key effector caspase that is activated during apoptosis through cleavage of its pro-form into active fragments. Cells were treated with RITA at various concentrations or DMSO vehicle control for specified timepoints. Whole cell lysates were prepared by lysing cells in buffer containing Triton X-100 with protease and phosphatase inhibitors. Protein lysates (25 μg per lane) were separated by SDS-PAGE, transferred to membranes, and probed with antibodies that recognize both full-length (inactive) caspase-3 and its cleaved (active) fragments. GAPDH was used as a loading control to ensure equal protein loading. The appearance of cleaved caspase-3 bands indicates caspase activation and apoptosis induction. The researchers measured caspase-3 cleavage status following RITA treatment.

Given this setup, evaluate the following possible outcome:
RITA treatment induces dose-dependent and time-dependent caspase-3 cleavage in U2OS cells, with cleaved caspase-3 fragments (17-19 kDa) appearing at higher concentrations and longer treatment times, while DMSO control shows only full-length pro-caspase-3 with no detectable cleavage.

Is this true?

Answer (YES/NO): NO